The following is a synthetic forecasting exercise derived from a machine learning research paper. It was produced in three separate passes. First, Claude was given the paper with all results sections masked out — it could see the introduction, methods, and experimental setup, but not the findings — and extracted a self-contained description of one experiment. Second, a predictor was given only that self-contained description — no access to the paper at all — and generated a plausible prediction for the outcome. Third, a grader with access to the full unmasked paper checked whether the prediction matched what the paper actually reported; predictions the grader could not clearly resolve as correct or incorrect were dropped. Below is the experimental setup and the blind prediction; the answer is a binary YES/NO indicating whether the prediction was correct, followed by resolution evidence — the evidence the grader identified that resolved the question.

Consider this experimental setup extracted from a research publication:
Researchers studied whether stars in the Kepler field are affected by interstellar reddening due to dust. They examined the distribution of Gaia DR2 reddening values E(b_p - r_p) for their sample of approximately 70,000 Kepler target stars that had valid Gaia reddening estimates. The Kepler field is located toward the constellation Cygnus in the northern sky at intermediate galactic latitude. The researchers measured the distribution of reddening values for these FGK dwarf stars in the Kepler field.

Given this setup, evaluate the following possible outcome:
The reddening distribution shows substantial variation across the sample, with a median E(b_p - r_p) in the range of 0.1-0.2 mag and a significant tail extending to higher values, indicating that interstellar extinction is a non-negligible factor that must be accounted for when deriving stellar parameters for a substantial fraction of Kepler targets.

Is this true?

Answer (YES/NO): YES